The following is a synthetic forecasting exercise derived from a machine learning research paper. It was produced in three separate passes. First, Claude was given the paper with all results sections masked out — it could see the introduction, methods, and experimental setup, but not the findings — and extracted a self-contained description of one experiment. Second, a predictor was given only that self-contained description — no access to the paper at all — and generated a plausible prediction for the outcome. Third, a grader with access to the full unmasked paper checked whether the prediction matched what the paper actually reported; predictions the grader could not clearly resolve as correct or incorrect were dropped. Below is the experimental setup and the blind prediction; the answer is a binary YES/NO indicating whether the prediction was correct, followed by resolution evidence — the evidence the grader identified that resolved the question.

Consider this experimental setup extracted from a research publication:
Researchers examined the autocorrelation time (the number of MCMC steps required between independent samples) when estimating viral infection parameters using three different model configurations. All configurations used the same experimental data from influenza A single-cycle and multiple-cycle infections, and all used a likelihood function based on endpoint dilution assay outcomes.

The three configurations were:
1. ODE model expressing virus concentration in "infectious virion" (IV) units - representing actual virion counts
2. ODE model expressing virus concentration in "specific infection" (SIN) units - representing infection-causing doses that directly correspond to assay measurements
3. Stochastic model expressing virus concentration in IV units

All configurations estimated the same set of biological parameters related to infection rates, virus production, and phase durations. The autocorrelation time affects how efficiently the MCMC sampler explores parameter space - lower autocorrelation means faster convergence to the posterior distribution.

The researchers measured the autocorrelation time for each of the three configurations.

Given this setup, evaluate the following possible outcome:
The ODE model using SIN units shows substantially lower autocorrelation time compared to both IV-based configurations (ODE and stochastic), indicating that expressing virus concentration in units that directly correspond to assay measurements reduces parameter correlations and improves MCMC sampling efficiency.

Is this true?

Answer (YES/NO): NO